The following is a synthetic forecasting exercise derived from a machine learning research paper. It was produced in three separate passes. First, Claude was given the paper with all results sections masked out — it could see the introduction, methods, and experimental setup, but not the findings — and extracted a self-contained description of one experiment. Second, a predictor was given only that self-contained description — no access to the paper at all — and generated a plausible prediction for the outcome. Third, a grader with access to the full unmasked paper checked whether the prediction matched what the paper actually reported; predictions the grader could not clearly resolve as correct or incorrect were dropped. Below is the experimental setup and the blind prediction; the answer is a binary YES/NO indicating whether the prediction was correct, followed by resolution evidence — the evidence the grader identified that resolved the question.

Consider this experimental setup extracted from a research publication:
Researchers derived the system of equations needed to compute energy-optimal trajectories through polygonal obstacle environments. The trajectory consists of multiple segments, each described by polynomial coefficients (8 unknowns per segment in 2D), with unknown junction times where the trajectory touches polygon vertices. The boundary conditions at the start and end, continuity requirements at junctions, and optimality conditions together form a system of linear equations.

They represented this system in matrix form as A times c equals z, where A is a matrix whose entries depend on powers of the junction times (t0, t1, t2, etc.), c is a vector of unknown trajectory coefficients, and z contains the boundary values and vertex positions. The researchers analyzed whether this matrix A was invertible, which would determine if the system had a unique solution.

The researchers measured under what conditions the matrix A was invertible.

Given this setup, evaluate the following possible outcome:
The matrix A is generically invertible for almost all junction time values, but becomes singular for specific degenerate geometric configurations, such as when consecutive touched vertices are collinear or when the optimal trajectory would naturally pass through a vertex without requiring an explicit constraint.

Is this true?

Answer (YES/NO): NO